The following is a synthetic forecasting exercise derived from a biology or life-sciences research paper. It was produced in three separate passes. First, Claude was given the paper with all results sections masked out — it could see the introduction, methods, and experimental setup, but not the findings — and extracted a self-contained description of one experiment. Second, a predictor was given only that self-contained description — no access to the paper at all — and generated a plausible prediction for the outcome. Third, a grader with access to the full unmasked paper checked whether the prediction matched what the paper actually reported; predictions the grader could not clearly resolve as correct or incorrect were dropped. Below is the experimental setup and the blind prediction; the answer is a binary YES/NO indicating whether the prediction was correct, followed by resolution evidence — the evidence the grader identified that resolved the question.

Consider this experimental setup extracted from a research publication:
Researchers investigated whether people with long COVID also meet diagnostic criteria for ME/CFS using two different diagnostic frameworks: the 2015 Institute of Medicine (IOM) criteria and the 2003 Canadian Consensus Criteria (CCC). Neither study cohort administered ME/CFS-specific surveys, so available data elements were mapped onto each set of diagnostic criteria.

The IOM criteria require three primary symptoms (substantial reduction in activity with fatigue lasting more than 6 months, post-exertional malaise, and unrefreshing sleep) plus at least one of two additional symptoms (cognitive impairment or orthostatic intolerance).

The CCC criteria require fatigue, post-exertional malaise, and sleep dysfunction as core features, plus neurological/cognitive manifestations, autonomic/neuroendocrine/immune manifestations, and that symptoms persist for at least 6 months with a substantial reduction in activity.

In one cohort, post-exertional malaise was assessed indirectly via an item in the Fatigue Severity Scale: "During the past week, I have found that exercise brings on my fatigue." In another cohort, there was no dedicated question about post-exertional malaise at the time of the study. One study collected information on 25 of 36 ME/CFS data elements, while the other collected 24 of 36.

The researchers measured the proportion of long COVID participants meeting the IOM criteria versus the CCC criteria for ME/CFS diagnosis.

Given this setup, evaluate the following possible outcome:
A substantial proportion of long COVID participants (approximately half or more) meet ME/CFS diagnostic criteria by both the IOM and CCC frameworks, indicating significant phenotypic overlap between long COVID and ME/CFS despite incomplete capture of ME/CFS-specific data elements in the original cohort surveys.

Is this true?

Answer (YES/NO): NO